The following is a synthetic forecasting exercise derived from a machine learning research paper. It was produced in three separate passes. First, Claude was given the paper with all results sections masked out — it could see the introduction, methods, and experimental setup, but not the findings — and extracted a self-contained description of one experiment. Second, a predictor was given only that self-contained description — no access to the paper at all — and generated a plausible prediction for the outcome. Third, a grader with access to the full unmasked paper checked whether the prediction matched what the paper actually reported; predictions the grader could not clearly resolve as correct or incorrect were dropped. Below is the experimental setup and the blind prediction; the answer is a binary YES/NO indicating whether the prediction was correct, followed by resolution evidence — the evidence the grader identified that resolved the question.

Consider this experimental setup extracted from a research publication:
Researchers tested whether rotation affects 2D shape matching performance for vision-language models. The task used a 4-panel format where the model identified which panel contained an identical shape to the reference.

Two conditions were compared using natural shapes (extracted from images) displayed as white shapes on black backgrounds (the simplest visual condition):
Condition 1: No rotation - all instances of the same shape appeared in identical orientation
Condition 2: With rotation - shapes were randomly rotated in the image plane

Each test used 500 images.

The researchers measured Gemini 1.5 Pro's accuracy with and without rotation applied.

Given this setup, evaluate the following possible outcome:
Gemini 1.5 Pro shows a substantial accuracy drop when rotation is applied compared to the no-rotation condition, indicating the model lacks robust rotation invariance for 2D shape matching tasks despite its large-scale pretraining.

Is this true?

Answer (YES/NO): NO